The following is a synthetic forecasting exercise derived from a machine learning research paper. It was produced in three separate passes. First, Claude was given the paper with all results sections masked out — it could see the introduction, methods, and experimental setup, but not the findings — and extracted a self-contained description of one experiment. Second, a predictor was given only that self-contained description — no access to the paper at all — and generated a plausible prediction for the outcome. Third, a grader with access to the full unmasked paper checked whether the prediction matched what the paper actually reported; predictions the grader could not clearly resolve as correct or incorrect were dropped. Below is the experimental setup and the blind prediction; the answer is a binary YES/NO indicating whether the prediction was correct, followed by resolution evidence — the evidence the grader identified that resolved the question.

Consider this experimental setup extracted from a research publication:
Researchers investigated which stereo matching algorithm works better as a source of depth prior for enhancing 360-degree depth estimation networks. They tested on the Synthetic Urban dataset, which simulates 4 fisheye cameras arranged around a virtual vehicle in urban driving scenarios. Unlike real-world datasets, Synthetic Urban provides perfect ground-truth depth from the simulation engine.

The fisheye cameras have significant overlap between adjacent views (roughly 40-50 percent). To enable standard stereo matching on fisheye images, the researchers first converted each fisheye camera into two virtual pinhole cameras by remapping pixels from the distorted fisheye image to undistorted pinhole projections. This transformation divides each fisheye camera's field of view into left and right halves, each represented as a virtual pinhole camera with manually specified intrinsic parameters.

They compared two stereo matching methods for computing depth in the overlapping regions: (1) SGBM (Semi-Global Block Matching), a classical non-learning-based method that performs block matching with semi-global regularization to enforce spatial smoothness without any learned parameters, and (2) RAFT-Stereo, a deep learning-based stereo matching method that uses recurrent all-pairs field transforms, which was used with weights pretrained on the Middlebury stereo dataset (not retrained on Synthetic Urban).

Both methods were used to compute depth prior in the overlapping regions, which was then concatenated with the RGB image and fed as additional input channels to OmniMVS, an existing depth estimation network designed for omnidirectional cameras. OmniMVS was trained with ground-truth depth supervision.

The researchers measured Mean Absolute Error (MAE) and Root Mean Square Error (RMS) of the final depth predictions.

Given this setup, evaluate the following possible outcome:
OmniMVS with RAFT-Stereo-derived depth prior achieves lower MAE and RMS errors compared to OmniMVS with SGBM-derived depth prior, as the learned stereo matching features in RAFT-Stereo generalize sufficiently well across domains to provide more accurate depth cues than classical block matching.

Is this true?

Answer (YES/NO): NO